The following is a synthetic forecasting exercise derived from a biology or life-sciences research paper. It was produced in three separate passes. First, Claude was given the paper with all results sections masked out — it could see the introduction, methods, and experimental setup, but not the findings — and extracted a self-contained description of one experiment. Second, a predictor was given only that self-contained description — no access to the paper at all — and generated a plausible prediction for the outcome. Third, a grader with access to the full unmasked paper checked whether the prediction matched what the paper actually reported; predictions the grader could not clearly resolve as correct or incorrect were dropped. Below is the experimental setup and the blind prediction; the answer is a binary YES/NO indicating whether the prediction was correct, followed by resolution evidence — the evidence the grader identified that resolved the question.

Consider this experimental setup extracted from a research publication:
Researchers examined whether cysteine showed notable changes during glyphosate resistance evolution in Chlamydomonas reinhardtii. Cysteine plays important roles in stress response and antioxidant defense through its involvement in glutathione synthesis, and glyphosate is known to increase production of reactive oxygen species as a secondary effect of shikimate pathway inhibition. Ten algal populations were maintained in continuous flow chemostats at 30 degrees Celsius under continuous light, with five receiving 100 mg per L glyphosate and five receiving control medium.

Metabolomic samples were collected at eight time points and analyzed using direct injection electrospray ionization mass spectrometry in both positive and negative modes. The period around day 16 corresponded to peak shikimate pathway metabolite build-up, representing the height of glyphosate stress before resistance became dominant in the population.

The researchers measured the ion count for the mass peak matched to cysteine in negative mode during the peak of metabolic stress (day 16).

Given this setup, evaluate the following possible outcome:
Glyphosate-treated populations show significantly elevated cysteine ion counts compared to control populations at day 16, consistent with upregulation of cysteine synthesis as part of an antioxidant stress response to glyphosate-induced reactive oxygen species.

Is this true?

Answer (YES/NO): YES